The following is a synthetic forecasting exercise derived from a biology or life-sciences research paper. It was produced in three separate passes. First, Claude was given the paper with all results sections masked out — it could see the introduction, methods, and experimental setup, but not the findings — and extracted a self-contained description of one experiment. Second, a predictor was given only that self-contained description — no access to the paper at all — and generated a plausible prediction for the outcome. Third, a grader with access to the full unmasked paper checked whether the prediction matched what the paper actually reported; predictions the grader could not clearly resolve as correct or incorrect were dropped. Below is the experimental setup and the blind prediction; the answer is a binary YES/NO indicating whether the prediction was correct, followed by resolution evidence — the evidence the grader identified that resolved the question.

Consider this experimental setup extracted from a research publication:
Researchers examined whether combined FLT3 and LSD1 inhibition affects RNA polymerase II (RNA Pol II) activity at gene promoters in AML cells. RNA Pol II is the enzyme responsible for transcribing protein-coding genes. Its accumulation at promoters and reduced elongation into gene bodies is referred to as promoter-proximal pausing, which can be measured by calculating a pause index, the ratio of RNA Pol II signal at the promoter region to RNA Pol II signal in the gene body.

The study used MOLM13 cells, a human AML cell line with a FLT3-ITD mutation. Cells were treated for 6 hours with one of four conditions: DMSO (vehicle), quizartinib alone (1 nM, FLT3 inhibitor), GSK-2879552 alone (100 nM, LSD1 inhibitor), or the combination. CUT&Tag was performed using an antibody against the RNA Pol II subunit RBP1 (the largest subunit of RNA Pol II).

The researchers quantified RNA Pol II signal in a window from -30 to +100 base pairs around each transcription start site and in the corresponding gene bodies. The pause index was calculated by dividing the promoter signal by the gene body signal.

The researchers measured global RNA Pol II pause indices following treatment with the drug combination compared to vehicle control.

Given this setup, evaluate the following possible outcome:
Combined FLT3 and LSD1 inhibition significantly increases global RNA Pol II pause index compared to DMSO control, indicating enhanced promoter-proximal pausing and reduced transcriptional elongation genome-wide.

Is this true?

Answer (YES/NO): NO